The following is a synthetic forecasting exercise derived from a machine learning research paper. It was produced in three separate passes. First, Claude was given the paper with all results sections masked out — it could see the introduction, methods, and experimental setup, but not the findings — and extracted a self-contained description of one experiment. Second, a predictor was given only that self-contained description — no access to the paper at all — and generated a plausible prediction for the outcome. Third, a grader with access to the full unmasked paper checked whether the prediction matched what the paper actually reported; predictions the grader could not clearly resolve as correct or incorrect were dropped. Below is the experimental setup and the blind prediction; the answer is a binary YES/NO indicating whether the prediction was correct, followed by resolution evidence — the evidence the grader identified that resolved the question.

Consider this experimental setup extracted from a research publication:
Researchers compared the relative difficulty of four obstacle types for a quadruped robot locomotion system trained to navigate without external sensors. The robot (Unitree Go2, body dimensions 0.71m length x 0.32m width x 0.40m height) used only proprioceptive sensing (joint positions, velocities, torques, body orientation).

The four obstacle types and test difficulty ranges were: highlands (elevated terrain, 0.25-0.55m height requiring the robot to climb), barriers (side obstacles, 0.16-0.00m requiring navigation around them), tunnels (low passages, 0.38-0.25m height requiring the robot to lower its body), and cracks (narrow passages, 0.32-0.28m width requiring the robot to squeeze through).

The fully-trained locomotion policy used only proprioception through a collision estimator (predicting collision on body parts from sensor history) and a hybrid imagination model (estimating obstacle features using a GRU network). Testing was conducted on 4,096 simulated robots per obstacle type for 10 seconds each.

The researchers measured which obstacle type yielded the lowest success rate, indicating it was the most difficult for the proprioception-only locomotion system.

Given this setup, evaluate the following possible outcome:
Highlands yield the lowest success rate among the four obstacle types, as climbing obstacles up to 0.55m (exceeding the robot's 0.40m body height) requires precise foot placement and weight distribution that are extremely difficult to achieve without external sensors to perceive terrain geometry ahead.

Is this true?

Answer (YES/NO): NO